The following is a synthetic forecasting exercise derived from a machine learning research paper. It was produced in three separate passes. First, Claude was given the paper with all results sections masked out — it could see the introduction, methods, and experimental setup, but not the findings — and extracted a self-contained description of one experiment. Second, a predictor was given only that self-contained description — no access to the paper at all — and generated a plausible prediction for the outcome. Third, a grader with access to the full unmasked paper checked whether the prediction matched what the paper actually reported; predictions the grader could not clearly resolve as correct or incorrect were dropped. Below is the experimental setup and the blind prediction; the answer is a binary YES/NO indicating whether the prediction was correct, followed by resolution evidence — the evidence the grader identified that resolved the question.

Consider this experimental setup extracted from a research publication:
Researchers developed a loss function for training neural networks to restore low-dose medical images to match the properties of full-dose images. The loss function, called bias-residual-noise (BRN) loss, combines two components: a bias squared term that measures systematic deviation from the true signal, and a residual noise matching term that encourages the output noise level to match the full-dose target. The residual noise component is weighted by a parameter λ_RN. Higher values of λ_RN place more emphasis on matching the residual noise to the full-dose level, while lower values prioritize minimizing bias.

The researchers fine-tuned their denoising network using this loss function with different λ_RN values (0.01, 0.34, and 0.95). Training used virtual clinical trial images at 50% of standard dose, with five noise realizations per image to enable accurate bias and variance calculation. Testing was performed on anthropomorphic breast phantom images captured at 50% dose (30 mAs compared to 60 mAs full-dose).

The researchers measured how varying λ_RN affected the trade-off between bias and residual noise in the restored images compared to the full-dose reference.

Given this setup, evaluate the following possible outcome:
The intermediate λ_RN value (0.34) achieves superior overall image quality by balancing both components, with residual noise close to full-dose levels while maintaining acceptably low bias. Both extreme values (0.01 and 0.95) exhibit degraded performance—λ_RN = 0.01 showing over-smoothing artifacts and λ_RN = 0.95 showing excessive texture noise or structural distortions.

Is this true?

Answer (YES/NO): NO